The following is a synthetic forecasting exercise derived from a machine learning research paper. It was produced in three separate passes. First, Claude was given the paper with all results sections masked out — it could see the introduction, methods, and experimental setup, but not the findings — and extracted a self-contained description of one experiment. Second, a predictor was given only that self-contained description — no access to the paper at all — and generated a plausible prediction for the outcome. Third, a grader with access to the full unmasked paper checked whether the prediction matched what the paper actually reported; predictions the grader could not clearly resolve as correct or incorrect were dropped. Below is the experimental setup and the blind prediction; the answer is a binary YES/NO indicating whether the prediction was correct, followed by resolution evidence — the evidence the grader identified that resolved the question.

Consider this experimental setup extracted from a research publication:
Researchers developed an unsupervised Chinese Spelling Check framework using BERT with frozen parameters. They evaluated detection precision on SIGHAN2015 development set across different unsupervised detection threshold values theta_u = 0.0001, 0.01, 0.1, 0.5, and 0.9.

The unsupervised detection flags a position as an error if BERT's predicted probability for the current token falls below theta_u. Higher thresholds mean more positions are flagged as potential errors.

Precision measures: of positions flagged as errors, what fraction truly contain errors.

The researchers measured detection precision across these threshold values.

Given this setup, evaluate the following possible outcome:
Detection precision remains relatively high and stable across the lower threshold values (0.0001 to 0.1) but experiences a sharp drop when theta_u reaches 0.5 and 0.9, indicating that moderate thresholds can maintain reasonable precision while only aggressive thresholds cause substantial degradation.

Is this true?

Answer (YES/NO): NO